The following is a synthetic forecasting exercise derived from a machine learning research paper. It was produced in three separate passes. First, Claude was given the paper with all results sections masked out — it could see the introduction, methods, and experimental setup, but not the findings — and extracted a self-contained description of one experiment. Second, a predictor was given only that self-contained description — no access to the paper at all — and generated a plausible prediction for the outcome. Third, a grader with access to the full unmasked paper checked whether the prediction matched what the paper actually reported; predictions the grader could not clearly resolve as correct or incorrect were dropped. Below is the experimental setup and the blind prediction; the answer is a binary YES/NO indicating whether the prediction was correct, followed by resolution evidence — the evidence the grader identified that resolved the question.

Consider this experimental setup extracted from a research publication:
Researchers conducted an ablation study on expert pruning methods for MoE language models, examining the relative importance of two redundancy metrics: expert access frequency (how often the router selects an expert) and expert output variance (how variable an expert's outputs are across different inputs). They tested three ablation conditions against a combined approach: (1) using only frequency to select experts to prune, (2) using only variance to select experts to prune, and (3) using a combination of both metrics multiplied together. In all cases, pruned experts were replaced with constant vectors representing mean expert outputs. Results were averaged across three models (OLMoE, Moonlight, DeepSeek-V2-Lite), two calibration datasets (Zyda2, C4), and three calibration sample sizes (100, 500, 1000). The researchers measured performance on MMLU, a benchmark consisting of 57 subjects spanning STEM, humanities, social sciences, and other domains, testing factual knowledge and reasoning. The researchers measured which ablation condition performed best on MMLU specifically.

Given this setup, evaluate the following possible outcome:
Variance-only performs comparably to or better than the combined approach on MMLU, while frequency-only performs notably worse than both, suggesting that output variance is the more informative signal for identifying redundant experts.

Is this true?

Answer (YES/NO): NO